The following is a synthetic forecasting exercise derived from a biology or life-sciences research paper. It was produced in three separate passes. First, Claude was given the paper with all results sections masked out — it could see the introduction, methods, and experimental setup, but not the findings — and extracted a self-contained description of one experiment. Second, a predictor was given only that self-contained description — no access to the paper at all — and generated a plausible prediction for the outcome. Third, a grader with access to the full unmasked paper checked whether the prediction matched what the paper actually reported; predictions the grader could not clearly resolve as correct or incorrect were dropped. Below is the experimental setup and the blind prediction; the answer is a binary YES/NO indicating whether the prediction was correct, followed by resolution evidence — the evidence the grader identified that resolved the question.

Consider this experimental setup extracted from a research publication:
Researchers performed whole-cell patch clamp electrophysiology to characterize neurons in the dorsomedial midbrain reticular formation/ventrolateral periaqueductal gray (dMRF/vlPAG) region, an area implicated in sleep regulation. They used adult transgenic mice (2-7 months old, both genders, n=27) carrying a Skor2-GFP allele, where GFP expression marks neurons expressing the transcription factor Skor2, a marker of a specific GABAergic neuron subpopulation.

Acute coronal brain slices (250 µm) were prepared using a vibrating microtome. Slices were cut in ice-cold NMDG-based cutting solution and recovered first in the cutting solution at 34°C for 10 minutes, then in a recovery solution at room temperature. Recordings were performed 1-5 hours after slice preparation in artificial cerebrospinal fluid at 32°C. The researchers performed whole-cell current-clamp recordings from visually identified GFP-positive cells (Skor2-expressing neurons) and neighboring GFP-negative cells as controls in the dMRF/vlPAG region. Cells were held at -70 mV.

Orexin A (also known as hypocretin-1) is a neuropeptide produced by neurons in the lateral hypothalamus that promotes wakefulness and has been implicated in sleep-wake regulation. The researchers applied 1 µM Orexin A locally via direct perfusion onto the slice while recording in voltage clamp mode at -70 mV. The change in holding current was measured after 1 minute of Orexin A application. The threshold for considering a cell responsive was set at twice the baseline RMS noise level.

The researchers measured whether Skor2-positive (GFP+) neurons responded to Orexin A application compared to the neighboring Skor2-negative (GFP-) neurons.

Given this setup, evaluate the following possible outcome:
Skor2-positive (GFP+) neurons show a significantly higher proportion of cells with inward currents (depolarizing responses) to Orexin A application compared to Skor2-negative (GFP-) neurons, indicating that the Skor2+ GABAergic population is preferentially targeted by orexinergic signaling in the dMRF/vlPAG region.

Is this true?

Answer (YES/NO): YES